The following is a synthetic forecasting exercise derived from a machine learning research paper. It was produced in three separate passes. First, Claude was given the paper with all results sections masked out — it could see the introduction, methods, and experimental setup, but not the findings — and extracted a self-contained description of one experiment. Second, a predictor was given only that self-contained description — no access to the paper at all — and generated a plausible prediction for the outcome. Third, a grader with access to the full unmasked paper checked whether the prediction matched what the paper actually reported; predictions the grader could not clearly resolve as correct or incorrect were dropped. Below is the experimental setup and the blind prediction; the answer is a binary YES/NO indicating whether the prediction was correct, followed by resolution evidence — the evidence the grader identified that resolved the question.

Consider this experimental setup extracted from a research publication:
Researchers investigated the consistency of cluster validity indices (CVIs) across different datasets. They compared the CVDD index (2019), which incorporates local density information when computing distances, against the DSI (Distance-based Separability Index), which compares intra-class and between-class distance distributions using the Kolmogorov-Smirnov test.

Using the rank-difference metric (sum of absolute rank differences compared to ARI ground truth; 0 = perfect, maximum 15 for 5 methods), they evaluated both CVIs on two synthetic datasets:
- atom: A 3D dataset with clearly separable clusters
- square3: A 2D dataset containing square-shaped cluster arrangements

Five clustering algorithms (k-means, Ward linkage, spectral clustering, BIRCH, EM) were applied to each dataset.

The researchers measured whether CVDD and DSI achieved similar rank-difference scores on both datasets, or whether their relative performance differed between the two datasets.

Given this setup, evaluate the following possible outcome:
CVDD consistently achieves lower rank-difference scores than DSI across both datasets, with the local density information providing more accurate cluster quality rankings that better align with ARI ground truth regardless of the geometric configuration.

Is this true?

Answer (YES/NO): NO